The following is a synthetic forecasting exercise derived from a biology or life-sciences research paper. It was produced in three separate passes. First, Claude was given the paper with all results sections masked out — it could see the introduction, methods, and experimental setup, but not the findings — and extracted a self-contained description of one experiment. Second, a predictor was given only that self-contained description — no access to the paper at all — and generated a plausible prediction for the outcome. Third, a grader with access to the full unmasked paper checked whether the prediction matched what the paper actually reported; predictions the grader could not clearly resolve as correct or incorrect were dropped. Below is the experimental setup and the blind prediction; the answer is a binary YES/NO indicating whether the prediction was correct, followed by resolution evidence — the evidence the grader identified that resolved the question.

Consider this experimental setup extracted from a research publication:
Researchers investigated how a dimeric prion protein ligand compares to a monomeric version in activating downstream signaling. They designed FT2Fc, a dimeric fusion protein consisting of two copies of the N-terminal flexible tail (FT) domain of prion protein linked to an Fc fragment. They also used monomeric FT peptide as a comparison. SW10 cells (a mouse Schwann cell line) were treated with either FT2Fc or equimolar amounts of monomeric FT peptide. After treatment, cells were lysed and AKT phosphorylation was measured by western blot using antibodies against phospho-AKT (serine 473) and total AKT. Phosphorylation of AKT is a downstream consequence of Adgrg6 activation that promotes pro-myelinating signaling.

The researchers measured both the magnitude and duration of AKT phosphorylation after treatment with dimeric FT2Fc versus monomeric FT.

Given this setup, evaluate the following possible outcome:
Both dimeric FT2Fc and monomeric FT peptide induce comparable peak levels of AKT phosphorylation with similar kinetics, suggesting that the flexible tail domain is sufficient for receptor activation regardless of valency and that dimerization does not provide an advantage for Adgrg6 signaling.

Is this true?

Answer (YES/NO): NO